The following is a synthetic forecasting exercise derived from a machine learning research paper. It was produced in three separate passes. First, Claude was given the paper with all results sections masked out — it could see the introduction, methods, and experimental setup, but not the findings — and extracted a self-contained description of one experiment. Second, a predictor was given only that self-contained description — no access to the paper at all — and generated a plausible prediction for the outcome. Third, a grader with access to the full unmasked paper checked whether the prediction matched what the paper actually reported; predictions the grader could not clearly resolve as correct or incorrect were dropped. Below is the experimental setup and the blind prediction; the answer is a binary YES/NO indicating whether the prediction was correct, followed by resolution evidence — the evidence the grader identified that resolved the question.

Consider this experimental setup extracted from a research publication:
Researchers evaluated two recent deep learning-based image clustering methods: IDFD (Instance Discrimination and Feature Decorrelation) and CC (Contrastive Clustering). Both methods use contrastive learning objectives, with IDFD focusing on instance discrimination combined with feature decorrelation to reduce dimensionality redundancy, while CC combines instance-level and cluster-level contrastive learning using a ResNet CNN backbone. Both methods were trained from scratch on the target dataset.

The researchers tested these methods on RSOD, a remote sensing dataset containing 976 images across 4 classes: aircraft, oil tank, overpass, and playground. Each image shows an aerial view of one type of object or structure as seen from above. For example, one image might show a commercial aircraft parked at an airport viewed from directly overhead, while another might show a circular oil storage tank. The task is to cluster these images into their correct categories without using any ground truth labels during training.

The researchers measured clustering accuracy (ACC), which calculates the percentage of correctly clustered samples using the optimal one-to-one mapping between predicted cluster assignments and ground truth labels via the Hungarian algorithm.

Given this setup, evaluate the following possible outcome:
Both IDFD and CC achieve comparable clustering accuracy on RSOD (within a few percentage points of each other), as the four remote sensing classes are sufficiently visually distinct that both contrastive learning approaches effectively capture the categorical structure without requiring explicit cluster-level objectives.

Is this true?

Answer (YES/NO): NO